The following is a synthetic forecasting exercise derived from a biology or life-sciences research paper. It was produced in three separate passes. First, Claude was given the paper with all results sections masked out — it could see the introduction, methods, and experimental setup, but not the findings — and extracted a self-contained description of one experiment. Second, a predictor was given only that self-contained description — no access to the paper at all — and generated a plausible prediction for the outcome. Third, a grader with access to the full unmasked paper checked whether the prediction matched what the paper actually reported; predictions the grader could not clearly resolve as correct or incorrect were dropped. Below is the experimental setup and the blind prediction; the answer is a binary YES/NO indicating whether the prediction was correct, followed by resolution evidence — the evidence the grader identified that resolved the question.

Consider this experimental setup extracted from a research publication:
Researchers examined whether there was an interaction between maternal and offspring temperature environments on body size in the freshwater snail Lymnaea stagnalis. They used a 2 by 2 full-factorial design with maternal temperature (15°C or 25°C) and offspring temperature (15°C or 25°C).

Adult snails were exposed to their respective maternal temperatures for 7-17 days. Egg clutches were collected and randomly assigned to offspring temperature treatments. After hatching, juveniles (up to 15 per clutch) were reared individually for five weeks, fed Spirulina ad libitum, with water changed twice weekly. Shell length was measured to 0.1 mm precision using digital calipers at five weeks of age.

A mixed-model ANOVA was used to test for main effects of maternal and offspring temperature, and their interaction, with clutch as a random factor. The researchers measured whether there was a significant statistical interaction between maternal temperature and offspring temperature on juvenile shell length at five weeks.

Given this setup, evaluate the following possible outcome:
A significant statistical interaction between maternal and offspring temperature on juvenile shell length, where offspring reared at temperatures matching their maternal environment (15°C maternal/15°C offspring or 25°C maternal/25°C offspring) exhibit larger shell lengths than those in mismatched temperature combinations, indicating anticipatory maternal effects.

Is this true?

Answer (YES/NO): NO